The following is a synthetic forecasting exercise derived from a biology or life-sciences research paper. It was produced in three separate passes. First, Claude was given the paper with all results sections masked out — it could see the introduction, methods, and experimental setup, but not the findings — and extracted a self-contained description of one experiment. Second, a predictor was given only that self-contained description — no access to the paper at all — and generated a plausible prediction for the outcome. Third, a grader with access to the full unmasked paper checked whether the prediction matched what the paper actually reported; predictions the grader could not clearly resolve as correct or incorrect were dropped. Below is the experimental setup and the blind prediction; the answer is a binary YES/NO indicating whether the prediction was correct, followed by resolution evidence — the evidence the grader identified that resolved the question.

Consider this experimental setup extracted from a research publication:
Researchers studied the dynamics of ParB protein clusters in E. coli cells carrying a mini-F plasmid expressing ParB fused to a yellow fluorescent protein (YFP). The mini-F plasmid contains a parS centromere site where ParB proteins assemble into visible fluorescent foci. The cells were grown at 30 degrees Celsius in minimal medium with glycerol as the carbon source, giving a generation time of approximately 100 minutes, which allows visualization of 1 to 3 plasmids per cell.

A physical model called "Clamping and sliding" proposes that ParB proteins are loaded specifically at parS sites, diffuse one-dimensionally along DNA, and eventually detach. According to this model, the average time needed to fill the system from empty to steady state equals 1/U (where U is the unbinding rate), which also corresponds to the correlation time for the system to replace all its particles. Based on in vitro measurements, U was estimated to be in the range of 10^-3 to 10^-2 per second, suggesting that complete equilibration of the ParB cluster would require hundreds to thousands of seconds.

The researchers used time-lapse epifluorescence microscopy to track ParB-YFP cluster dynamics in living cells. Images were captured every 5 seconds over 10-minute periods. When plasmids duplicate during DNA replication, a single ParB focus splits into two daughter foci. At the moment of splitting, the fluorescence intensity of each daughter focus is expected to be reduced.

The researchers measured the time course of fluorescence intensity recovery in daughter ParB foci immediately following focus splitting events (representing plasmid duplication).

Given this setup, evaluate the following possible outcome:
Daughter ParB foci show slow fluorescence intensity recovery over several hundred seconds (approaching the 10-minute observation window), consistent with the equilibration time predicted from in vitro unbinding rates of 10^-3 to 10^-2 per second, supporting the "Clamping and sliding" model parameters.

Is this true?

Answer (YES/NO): NO